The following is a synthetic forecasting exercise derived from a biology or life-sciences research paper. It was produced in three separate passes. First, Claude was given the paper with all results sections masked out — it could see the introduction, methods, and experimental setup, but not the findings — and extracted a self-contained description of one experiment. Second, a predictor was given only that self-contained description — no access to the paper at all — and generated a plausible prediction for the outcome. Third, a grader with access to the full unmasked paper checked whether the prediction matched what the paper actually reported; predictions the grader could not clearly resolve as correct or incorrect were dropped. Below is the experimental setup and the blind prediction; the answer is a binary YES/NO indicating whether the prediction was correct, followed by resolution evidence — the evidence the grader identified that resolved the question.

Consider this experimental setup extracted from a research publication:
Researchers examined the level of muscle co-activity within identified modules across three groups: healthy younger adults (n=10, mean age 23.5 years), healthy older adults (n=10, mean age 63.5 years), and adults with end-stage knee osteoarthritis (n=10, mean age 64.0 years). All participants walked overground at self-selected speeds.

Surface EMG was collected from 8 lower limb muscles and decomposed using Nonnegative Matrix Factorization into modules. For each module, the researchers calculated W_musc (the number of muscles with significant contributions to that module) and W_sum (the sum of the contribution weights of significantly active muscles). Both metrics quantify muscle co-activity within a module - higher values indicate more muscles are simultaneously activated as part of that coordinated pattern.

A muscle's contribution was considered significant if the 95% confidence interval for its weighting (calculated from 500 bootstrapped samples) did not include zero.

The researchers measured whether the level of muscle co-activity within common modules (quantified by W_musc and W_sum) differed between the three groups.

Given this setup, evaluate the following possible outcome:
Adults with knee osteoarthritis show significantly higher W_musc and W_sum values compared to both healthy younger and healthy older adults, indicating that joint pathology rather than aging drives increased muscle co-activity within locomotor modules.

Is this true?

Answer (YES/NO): NO